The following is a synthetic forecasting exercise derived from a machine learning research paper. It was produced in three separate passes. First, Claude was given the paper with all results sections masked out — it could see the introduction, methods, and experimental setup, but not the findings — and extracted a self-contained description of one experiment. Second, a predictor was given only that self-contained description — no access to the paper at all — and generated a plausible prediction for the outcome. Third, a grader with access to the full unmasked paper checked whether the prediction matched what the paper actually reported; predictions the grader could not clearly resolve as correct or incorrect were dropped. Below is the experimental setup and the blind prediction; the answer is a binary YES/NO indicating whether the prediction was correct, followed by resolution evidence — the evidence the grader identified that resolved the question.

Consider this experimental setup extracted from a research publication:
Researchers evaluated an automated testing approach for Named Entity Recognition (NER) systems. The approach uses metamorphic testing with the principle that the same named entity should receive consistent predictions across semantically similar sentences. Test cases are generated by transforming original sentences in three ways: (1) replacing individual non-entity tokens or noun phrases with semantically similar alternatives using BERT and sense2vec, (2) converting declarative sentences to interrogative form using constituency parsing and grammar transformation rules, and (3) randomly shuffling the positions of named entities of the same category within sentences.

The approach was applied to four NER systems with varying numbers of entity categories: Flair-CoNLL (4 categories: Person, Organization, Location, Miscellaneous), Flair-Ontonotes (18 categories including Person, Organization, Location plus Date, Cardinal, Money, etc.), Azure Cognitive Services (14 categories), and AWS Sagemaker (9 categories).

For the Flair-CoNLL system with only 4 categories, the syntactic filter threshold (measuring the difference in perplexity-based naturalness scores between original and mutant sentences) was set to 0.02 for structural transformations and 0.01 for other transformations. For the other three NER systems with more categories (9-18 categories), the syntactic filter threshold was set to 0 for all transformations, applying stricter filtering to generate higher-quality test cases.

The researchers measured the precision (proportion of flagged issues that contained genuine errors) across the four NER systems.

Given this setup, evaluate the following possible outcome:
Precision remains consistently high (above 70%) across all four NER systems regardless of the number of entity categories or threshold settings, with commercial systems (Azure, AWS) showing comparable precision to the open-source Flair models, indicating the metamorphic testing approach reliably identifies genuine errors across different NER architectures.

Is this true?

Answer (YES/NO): YES